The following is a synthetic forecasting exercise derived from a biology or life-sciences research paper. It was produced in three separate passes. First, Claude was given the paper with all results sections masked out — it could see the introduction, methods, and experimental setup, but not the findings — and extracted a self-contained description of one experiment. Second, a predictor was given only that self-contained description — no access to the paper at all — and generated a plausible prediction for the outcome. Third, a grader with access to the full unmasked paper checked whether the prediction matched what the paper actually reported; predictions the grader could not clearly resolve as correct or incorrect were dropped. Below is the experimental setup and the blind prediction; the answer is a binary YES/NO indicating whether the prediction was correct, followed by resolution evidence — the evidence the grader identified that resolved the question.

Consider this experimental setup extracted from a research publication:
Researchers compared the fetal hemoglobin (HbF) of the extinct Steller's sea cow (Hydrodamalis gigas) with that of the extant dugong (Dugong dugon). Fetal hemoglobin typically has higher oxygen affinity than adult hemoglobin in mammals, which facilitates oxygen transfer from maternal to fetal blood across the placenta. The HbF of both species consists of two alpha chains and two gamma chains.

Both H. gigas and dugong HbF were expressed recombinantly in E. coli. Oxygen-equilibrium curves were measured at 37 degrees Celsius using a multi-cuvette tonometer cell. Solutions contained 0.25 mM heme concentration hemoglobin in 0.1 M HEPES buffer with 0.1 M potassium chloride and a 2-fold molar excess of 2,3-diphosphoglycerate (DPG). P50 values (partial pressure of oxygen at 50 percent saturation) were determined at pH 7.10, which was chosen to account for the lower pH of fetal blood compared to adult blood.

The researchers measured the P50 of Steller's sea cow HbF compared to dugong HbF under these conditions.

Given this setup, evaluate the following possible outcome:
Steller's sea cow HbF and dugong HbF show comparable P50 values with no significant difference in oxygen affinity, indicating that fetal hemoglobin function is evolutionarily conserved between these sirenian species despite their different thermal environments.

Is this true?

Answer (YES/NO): NO